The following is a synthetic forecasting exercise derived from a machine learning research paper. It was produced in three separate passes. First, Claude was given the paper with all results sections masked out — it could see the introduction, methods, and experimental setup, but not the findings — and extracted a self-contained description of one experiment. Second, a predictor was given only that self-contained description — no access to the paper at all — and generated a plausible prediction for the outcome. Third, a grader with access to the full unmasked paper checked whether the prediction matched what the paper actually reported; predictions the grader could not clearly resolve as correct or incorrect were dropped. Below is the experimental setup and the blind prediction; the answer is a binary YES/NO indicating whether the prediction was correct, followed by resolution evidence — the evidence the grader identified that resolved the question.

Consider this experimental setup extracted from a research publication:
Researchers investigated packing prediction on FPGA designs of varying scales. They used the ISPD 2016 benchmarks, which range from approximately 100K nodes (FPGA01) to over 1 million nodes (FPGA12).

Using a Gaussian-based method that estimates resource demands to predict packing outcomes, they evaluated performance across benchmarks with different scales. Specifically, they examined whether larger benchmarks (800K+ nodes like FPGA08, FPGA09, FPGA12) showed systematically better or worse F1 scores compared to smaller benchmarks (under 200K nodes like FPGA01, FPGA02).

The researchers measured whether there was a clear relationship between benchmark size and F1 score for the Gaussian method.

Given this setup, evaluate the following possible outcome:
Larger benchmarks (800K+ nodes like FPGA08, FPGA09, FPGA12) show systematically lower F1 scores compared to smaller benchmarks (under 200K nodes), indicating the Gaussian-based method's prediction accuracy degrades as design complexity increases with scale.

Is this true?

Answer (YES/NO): NO